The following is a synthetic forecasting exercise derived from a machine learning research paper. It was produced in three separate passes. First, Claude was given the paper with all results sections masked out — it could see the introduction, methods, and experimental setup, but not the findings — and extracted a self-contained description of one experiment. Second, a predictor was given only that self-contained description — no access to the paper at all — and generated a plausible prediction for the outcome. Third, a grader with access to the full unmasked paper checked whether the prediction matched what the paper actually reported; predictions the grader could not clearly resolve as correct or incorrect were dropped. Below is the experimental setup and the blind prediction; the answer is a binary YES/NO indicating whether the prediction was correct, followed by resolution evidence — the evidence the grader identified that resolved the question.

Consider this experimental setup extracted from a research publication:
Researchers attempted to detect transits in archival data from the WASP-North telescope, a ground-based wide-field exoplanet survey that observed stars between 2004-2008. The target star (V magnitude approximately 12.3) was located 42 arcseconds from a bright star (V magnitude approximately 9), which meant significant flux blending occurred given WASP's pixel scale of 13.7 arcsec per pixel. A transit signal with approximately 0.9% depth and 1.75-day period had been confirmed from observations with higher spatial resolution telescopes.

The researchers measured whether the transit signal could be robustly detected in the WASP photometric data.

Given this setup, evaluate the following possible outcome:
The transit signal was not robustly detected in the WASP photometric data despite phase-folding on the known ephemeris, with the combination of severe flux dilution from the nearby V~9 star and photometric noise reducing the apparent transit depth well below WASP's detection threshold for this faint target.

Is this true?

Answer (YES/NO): YES